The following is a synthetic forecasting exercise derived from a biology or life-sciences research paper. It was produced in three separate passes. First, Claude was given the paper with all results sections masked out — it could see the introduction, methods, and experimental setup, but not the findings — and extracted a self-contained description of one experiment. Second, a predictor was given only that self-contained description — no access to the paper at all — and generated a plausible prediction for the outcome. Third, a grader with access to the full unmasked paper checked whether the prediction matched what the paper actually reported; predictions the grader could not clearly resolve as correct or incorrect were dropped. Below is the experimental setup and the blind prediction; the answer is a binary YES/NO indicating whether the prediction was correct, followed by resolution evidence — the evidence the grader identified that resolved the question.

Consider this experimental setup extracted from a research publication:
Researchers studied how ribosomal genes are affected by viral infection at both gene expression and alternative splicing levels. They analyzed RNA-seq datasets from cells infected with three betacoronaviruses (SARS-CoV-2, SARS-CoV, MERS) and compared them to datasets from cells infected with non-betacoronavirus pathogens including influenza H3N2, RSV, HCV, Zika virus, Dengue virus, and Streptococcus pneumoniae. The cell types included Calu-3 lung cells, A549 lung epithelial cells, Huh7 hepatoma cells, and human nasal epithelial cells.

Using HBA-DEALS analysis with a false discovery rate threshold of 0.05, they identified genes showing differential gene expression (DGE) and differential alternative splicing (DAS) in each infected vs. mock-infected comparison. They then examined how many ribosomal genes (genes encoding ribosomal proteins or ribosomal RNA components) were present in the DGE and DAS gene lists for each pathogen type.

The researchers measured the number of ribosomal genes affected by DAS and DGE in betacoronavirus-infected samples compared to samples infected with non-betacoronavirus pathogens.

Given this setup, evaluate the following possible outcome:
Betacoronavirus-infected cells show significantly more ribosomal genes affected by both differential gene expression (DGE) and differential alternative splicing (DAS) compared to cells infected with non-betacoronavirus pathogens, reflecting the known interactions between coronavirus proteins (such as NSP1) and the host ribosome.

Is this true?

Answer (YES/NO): YES